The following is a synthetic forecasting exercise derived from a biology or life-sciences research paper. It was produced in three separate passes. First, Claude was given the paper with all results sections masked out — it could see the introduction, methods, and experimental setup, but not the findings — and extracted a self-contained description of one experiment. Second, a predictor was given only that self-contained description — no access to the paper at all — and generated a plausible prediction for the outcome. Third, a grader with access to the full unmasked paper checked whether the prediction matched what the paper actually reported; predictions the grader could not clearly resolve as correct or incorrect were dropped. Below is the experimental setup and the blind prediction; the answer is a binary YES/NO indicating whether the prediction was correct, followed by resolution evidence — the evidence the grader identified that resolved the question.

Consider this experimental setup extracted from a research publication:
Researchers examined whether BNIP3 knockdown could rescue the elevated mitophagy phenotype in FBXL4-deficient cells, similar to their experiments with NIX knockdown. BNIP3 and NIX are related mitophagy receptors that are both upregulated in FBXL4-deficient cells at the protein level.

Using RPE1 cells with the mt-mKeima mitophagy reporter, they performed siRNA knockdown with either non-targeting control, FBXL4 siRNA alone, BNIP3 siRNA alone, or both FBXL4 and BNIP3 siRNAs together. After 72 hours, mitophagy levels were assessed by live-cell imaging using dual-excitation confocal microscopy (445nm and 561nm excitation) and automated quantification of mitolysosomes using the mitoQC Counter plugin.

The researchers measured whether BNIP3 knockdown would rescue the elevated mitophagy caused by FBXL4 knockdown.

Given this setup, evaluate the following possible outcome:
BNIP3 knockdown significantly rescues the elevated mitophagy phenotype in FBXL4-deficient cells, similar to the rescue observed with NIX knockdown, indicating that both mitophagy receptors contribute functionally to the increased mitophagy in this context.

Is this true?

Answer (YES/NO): NO